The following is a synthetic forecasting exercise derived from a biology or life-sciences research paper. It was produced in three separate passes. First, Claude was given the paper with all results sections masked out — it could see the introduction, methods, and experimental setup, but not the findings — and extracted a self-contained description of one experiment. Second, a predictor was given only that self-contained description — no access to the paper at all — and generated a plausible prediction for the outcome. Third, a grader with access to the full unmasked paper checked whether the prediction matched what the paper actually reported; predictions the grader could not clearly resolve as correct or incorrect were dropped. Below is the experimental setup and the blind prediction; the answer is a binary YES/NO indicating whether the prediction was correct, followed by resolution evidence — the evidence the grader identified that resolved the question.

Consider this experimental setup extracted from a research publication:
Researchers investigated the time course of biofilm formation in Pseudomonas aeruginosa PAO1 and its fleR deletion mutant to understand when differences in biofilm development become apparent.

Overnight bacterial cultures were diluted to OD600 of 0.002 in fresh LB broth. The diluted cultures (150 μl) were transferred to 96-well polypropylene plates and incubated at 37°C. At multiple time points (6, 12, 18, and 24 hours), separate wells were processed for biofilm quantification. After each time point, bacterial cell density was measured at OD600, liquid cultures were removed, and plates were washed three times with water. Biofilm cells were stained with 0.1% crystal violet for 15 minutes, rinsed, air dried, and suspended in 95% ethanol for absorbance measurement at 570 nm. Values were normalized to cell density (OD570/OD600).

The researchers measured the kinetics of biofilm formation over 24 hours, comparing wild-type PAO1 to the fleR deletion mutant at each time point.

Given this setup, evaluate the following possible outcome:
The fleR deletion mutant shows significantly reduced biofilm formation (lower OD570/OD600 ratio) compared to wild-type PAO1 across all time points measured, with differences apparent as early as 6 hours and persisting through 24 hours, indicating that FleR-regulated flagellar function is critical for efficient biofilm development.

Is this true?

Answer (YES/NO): YES